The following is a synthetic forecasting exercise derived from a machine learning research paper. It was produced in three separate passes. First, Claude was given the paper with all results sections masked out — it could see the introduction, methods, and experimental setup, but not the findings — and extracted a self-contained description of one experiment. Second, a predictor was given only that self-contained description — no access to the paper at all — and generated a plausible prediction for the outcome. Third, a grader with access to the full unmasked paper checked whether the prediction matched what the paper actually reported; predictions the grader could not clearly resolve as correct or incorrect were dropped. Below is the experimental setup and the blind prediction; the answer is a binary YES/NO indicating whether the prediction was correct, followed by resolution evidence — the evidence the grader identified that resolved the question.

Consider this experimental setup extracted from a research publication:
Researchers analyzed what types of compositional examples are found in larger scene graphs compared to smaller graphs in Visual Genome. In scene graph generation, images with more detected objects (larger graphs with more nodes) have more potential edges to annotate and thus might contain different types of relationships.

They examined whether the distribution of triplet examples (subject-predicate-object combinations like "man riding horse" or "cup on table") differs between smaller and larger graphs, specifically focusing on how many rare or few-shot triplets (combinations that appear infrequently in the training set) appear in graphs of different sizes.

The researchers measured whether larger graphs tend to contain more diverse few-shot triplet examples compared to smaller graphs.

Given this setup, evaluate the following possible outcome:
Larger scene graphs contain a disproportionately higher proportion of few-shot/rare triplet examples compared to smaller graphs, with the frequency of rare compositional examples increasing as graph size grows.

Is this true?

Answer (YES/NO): YES